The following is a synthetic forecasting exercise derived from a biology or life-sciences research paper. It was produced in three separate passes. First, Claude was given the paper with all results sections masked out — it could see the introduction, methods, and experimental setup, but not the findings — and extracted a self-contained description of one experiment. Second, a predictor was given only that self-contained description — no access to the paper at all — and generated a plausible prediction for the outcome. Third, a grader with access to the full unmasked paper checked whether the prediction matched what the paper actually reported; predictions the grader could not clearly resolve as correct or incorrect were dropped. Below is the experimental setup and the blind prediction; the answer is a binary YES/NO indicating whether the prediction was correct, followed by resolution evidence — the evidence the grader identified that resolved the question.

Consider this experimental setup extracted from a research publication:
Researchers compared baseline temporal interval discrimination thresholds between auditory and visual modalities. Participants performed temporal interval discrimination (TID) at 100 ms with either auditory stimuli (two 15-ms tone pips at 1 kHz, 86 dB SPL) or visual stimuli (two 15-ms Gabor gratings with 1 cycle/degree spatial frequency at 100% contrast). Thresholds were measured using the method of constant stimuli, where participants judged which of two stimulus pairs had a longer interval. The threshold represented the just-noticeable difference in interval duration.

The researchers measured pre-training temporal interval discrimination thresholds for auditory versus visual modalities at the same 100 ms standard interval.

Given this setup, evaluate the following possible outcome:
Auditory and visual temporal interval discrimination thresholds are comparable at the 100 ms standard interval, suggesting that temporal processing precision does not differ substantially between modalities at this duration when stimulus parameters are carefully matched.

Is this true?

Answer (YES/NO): NO